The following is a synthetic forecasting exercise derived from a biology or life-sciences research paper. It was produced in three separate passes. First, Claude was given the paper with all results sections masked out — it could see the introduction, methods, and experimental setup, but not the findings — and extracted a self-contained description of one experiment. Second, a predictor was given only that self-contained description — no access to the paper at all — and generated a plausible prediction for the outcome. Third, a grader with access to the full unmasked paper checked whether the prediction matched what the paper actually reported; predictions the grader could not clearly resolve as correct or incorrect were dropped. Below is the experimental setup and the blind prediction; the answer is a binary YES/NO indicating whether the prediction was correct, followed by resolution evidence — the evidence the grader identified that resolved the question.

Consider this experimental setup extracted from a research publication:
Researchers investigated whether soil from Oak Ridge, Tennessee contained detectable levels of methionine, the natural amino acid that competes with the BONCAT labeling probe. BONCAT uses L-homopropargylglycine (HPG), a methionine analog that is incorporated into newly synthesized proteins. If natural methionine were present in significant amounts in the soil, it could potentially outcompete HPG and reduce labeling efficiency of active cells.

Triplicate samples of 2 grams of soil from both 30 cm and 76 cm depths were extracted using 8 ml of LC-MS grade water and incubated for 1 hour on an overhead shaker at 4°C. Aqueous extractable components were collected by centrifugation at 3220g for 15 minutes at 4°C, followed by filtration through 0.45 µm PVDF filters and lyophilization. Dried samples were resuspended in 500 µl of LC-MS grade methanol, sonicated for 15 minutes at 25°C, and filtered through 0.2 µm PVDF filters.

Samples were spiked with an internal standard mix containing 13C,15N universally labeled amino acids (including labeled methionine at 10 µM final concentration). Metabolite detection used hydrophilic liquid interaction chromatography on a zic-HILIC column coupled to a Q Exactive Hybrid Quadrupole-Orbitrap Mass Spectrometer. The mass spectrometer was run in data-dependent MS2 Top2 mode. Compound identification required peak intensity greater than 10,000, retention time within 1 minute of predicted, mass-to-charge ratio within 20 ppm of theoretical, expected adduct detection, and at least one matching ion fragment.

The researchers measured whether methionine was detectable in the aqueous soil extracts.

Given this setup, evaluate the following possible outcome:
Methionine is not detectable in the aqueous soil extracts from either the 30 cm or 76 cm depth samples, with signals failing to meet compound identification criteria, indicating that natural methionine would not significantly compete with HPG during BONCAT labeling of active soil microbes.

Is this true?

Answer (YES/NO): YES